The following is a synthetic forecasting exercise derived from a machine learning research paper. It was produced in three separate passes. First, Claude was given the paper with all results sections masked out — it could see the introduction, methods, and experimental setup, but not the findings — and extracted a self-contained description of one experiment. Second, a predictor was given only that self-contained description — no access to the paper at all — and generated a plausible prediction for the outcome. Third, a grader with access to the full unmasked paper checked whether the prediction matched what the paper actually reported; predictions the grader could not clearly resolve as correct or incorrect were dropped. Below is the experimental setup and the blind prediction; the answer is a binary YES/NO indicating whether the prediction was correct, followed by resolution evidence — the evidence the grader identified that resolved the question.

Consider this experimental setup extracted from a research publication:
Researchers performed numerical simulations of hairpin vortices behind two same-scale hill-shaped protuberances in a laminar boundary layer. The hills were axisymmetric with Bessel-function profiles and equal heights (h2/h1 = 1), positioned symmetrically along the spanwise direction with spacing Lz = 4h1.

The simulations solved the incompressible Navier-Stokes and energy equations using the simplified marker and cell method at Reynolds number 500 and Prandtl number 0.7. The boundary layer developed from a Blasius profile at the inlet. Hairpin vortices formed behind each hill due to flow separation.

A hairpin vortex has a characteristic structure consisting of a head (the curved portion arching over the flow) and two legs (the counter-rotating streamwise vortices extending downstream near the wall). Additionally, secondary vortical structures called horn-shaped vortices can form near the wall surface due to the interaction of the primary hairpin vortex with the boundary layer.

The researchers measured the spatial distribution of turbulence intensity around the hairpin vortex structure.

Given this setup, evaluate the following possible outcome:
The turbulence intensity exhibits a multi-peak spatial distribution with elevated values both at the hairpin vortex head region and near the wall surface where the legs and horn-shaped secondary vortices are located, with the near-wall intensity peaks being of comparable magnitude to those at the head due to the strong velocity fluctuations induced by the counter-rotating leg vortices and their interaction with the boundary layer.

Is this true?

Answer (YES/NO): YES